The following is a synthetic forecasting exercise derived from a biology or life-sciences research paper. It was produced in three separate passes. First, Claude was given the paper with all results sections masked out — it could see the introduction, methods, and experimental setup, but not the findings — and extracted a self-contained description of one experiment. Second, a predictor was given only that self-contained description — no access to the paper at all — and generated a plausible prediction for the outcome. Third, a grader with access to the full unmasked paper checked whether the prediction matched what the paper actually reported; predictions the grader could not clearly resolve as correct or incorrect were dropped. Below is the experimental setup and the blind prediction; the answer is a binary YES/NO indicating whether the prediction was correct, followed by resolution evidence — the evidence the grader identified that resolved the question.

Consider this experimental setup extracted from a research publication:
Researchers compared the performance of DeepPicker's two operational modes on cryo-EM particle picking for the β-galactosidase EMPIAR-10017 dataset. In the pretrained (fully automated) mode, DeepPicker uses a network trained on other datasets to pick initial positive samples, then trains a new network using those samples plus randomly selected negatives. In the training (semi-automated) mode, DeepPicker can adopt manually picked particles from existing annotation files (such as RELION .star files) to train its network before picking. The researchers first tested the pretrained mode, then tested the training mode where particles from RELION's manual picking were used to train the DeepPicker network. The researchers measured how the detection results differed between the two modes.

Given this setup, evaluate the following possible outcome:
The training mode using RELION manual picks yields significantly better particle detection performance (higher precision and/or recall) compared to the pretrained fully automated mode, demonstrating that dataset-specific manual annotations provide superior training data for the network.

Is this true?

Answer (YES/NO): YES